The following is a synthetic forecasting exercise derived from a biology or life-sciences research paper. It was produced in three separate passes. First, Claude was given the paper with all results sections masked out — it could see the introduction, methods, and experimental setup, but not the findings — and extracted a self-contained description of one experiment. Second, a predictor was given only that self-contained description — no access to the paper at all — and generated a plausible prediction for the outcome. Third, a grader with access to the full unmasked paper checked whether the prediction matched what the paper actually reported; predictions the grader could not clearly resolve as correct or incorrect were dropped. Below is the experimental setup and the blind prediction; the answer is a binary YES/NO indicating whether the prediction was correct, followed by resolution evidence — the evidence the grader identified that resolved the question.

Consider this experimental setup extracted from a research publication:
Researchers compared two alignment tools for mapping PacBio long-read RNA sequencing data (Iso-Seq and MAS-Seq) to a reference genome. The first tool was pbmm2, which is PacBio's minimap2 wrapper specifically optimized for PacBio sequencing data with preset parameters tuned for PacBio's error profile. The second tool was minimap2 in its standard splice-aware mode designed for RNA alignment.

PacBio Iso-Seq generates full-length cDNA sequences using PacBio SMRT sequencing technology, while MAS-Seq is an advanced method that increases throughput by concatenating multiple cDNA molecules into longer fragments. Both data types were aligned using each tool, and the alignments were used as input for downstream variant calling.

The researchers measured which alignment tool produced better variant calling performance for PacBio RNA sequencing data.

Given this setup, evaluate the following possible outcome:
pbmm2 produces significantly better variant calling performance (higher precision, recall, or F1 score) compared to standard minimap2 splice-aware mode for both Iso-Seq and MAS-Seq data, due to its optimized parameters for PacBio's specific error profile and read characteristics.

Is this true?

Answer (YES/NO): NO